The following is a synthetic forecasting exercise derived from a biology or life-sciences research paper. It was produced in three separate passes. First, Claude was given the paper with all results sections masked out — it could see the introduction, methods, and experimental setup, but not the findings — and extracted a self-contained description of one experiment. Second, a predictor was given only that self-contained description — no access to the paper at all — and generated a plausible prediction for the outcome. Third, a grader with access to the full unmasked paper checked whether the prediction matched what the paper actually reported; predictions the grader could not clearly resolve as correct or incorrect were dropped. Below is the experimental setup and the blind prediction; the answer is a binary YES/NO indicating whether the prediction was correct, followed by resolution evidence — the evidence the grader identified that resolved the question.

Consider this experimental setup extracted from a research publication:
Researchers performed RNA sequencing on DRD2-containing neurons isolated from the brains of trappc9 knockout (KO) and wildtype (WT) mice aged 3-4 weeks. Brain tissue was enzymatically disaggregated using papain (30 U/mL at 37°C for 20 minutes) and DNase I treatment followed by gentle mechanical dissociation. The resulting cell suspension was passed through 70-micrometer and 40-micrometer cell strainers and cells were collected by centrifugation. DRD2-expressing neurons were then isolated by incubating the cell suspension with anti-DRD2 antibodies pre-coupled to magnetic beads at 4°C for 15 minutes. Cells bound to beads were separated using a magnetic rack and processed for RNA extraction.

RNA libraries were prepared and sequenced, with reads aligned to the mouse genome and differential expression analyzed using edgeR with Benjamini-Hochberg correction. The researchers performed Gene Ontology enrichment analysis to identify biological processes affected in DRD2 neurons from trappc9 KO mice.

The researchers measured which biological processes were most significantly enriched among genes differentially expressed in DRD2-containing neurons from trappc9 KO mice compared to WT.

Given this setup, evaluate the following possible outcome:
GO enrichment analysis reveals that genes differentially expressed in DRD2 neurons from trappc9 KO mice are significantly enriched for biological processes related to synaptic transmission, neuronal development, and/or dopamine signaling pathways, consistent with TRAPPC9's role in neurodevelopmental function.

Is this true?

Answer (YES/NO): YES